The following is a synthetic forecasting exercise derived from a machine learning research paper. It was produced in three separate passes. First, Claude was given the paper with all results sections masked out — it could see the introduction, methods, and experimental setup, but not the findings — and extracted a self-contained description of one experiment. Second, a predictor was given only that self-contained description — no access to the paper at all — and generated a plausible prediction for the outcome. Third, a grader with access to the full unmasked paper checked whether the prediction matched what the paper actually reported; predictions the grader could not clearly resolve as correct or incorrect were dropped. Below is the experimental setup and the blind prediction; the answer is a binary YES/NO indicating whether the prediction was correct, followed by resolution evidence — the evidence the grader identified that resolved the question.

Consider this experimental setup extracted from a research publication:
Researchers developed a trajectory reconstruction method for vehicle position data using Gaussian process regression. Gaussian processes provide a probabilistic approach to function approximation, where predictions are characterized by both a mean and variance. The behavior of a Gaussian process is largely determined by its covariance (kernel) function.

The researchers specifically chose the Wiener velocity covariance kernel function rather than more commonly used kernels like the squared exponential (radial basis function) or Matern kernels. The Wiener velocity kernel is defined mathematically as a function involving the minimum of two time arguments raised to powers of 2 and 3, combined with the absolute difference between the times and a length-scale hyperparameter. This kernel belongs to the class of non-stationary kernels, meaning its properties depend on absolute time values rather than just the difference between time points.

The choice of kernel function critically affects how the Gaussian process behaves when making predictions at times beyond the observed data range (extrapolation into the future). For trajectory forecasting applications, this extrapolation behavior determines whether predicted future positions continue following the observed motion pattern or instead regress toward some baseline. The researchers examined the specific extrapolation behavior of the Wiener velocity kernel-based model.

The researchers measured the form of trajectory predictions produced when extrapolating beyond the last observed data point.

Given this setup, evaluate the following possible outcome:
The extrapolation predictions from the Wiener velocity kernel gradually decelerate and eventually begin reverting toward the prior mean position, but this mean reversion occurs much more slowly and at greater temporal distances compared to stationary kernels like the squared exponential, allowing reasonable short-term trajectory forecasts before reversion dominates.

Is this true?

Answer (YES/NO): NO